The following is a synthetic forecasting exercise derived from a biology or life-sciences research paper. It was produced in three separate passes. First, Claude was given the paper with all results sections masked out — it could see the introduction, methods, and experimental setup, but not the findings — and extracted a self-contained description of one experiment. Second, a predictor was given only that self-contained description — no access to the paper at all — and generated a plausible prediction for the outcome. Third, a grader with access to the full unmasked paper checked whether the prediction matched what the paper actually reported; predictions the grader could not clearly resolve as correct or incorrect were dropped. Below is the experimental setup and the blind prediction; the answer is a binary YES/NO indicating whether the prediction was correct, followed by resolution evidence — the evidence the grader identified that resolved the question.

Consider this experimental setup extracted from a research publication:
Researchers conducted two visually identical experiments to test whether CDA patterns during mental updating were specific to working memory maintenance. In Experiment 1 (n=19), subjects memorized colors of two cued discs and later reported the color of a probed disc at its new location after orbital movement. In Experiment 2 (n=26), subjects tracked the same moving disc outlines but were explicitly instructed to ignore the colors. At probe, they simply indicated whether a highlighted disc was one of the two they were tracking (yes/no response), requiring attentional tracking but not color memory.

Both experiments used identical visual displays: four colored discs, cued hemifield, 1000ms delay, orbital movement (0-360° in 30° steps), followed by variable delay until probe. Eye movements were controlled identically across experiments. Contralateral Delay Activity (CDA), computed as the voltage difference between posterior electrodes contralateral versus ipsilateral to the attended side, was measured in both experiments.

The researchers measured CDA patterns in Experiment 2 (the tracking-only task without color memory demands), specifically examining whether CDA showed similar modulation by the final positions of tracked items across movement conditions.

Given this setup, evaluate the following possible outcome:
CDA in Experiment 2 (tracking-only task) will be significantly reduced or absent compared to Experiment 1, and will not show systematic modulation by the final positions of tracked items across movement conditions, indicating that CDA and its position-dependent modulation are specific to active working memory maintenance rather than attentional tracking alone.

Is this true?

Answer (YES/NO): NO